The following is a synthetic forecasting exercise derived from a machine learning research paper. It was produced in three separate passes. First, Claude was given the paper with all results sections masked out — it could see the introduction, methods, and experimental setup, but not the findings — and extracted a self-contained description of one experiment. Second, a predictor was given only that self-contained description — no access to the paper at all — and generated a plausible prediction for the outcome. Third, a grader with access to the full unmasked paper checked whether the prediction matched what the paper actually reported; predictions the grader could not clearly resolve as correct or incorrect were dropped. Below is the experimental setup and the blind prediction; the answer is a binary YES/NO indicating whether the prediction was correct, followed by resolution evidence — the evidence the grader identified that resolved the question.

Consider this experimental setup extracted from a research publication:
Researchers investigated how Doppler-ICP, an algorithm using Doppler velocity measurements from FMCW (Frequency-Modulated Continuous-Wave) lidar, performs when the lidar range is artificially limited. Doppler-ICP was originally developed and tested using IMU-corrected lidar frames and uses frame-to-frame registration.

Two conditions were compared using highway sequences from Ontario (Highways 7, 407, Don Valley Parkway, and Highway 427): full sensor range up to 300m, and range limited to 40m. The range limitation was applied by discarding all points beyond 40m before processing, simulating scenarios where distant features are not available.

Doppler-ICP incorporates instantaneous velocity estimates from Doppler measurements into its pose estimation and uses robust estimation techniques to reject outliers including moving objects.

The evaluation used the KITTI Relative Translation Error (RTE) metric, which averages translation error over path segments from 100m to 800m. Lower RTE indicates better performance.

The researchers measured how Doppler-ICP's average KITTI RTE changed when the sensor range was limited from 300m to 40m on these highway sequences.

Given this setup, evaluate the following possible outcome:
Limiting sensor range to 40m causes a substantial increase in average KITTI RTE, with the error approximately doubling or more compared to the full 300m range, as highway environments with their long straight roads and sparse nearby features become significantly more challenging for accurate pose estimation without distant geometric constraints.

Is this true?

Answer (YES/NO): YES